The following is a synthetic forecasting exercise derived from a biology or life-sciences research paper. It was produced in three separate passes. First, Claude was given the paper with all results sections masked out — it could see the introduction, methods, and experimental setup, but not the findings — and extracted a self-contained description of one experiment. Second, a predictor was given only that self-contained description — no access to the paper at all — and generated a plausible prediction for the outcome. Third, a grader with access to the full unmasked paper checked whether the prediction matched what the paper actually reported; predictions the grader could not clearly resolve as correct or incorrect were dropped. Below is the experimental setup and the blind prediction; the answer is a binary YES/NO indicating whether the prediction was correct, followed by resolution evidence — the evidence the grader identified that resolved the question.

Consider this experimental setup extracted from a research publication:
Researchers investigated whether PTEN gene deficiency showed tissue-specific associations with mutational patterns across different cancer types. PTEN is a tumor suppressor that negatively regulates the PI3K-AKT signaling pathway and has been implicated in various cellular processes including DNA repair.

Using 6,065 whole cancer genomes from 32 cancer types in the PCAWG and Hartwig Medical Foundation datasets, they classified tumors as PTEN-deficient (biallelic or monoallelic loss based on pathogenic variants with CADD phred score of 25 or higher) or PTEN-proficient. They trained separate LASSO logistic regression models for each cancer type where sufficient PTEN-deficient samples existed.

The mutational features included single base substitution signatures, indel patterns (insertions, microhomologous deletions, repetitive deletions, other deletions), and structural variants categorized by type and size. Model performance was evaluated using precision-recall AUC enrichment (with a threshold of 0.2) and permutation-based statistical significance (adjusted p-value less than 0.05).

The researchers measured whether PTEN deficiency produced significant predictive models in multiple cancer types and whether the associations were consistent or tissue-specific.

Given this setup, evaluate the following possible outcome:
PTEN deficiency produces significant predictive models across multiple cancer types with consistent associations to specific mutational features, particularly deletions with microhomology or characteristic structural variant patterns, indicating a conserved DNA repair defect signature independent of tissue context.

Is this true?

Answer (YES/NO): NO